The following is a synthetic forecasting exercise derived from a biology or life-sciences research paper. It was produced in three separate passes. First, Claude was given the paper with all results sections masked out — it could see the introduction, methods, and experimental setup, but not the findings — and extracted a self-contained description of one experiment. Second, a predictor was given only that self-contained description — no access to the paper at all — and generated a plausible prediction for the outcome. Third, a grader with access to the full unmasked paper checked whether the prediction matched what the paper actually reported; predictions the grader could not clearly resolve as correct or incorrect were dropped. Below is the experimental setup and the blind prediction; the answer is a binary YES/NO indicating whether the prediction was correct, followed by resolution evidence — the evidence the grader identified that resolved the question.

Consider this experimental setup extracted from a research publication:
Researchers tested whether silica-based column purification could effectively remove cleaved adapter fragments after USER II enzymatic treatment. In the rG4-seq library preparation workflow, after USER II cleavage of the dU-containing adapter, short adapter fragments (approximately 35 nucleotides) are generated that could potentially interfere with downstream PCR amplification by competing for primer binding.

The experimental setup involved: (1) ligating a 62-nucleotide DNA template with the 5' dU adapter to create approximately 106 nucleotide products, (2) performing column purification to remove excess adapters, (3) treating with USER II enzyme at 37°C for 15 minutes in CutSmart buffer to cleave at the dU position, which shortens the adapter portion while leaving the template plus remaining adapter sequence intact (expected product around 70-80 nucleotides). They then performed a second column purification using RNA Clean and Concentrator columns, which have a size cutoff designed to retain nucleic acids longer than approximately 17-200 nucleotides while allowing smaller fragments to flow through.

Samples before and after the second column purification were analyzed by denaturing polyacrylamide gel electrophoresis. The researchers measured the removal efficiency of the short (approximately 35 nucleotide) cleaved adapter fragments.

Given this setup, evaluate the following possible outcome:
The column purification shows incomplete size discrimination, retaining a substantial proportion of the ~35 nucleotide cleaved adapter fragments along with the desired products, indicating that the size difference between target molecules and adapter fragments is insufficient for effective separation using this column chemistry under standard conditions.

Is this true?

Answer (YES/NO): NO